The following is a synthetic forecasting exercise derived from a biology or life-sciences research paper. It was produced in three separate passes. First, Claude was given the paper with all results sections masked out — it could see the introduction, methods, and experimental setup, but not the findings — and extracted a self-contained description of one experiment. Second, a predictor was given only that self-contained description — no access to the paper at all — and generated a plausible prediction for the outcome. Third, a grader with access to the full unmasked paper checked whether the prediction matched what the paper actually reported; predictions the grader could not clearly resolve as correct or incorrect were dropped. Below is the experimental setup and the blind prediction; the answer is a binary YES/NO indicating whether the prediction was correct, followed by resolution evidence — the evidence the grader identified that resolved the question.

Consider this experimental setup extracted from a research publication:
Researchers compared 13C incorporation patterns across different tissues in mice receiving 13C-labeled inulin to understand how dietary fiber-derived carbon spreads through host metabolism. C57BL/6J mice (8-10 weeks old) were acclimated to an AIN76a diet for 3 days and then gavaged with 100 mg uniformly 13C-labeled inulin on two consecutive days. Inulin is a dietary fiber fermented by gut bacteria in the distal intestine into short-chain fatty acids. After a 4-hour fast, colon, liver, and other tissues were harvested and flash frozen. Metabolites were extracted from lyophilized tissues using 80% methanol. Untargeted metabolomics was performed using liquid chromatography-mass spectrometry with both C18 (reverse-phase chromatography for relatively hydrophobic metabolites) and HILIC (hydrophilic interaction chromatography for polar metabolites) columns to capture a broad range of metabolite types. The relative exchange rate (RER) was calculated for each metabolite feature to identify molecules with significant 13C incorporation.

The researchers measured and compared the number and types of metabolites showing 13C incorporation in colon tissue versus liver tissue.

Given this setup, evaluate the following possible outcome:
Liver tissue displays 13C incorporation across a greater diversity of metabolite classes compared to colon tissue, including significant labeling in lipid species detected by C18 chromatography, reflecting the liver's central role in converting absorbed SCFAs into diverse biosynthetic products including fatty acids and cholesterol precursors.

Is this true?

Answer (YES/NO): NO